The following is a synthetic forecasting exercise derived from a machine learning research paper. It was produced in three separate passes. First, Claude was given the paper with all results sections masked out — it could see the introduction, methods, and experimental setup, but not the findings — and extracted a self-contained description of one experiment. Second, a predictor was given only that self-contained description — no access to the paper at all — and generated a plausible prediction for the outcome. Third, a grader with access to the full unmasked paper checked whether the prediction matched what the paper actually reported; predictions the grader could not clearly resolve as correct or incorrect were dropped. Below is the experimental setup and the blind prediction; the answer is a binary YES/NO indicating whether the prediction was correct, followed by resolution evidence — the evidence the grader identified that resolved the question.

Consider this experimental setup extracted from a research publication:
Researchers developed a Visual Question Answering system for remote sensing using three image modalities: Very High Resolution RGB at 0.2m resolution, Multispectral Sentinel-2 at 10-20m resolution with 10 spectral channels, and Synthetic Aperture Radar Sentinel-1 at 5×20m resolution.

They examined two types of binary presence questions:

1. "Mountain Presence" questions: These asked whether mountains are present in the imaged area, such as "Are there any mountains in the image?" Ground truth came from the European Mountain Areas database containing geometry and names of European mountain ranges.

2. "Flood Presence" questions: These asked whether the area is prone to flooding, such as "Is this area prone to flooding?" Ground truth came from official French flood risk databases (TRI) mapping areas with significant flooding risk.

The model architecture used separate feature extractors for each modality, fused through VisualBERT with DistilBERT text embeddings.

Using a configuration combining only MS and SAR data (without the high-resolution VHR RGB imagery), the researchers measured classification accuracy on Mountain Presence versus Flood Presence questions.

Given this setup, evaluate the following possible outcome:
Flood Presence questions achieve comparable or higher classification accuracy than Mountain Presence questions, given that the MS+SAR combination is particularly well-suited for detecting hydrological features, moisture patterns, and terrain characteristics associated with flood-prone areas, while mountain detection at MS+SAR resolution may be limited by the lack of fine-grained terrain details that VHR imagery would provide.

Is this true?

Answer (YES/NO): YES